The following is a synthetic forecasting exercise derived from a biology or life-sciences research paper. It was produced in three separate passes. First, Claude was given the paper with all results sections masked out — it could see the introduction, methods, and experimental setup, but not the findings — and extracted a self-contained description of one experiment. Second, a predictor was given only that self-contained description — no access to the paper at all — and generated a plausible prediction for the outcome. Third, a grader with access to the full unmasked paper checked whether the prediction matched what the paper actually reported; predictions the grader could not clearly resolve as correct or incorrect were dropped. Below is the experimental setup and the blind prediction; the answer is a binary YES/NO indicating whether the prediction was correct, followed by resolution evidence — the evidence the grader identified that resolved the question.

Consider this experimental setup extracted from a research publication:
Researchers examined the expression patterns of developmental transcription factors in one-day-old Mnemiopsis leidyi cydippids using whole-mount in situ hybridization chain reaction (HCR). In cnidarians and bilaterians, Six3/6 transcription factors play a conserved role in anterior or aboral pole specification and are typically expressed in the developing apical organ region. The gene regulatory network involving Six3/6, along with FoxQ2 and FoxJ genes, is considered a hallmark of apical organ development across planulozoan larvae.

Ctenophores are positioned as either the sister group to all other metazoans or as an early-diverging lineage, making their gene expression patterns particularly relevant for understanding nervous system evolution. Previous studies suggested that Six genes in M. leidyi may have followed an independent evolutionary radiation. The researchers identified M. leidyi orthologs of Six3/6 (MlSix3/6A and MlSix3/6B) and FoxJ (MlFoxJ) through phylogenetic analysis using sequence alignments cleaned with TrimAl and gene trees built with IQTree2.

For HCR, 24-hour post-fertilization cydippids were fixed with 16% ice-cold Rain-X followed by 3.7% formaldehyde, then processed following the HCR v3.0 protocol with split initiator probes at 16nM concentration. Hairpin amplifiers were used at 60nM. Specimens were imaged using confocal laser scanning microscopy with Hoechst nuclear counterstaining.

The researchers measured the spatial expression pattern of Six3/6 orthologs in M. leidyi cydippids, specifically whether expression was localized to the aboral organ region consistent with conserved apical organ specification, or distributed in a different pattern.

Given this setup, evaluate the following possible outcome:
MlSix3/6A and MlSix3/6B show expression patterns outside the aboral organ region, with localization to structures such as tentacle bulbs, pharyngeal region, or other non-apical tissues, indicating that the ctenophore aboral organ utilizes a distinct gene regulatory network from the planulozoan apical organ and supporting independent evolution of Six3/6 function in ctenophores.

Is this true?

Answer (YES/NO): YES